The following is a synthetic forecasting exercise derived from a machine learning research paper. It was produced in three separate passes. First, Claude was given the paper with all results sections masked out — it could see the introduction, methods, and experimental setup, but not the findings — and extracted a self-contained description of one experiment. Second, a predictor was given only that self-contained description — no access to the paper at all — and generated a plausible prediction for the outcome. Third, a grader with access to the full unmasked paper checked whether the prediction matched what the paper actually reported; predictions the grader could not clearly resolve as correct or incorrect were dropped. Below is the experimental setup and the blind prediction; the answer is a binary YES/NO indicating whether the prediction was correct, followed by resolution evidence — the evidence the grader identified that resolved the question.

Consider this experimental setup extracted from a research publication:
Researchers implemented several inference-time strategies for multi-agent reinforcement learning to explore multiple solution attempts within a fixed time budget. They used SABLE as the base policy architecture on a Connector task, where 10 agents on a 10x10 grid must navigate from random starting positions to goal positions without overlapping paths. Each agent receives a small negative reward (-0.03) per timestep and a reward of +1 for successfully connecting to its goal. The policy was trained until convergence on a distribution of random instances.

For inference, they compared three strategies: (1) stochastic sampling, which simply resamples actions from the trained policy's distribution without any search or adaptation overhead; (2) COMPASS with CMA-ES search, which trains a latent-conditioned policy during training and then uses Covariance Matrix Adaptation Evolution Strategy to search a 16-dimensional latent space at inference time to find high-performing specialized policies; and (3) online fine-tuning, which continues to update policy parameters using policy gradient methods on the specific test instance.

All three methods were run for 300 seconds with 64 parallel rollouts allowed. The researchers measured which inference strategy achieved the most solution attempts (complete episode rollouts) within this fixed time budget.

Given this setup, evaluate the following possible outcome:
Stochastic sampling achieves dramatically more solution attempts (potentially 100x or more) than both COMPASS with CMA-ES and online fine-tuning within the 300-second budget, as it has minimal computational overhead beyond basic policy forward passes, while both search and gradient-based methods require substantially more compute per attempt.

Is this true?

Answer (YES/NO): NO